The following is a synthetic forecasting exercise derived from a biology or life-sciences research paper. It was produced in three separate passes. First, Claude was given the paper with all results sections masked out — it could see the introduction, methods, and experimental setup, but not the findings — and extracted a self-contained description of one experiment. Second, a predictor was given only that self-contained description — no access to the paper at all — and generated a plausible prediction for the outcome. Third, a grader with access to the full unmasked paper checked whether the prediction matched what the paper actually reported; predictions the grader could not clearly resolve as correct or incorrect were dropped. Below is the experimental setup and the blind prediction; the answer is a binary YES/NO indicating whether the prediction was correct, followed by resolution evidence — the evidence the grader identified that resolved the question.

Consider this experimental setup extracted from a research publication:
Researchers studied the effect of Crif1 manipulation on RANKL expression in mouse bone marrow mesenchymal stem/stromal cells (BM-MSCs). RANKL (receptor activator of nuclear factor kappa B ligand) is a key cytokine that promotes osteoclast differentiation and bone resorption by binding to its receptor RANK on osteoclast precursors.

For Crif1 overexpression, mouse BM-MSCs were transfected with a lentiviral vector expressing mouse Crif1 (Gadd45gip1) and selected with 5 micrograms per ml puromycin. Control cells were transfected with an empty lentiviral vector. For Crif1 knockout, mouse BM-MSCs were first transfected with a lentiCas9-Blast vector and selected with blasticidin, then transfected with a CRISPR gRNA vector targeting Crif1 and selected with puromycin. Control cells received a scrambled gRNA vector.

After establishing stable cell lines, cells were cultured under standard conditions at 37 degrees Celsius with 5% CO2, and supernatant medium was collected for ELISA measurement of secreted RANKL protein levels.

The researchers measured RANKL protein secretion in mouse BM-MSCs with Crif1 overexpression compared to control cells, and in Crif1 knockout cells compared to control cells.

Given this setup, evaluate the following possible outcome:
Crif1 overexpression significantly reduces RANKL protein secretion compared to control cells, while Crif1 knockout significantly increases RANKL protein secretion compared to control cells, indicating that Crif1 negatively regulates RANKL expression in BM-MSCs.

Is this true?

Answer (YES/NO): NO